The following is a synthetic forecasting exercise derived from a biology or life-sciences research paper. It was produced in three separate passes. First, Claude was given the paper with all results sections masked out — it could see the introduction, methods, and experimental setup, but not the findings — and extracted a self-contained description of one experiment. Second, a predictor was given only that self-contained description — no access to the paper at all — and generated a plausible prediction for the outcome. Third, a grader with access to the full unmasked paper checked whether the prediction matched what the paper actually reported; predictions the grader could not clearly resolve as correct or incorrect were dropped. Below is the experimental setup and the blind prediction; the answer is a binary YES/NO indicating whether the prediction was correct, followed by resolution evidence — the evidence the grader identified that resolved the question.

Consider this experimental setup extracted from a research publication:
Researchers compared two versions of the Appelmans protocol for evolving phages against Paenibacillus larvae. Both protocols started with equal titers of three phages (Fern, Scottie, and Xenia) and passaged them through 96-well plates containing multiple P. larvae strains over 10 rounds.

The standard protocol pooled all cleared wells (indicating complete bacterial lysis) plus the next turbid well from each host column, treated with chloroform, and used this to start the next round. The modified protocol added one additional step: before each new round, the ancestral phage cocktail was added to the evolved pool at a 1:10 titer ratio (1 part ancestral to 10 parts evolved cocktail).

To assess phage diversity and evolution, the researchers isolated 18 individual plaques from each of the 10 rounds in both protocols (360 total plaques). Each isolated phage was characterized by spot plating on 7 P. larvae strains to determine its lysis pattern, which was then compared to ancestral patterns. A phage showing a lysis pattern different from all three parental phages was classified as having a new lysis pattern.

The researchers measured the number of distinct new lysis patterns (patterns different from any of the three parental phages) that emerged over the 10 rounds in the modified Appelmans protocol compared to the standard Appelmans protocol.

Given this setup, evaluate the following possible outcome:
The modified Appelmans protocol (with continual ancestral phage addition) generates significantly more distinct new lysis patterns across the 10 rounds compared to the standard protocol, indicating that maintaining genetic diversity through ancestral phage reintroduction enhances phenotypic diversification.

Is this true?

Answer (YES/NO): NO